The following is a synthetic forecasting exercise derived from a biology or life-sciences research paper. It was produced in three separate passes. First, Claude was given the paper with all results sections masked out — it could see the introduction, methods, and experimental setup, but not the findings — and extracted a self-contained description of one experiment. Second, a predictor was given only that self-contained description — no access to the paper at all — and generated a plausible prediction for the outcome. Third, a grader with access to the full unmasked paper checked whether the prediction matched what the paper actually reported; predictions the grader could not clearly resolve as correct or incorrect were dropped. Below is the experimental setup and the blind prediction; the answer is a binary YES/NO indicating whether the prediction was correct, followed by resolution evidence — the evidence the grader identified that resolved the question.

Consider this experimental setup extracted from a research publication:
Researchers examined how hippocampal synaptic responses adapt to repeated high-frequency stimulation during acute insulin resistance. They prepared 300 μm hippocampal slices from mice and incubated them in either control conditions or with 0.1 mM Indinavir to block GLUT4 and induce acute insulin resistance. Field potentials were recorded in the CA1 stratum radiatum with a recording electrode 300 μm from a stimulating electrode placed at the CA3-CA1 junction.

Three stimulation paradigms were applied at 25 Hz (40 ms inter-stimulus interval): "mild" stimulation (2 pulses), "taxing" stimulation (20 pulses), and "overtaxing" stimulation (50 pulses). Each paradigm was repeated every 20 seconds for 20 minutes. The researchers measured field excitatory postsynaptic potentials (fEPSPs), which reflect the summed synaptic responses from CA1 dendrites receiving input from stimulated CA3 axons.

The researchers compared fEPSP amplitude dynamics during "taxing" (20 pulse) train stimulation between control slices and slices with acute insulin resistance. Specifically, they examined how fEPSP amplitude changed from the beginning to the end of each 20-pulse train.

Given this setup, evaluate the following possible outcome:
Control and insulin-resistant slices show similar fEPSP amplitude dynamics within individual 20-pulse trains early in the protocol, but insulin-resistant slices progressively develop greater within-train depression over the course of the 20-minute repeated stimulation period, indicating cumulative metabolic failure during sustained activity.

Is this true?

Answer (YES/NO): NO